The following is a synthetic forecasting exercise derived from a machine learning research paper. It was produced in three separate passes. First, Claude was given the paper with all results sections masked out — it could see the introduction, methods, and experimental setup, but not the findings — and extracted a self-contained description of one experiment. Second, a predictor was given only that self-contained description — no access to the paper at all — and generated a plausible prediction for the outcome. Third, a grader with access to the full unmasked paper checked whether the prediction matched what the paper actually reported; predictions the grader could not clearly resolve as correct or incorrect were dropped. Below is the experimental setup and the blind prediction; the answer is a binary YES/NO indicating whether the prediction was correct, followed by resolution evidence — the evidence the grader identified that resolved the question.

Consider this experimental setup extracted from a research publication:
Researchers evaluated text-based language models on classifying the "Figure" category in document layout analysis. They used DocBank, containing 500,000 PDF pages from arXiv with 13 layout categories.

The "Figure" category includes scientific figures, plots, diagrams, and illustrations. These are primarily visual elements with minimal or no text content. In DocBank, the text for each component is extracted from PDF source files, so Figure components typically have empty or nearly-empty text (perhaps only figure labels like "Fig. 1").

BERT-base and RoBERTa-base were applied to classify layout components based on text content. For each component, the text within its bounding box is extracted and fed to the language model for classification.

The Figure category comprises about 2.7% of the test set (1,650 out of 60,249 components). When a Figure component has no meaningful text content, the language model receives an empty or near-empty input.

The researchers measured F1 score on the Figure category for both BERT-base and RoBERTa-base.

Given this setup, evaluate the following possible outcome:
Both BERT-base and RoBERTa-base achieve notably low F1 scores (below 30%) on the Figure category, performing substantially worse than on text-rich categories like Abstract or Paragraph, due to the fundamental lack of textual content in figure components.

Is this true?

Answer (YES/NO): NO